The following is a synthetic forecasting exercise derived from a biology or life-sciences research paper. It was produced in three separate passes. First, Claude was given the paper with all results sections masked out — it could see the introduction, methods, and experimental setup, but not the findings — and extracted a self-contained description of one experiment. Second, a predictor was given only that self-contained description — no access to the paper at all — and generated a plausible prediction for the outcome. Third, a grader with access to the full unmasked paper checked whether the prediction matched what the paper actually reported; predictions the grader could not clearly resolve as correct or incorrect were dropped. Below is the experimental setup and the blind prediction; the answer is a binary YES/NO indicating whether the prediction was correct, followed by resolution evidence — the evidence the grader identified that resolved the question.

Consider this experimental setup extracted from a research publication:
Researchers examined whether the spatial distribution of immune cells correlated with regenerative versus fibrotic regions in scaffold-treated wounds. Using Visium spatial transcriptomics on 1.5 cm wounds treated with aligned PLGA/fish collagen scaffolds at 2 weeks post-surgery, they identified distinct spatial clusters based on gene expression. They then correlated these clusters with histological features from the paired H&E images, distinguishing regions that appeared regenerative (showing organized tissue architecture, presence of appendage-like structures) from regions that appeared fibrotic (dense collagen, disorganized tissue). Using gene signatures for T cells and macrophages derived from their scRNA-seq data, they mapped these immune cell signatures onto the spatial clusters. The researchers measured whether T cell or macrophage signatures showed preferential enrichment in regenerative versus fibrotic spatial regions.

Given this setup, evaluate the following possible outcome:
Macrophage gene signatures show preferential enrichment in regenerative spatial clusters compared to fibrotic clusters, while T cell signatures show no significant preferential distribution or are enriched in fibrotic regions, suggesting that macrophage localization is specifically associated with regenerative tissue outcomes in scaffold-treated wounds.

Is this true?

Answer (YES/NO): NO